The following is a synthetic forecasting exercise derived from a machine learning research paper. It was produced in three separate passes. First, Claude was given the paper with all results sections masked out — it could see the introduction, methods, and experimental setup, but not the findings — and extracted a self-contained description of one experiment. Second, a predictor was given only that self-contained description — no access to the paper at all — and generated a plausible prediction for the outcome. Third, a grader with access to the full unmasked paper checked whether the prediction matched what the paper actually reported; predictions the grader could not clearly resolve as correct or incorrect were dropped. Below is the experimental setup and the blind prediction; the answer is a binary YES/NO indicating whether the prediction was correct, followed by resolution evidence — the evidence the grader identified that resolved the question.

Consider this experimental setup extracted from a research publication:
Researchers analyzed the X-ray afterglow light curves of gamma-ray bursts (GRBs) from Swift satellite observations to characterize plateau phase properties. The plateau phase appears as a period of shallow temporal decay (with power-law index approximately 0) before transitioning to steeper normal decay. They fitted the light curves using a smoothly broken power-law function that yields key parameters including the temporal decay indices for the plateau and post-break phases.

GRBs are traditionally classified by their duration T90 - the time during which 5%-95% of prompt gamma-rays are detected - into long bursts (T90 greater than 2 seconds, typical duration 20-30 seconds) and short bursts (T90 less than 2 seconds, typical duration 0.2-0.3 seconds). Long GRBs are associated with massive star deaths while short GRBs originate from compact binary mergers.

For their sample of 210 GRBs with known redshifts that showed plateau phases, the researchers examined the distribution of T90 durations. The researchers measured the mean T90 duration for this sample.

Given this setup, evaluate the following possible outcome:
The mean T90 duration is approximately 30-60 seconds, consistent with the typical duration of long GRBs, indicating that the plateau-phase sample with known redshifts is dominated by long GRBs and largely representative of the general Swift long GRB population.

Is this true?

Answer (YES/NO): YES